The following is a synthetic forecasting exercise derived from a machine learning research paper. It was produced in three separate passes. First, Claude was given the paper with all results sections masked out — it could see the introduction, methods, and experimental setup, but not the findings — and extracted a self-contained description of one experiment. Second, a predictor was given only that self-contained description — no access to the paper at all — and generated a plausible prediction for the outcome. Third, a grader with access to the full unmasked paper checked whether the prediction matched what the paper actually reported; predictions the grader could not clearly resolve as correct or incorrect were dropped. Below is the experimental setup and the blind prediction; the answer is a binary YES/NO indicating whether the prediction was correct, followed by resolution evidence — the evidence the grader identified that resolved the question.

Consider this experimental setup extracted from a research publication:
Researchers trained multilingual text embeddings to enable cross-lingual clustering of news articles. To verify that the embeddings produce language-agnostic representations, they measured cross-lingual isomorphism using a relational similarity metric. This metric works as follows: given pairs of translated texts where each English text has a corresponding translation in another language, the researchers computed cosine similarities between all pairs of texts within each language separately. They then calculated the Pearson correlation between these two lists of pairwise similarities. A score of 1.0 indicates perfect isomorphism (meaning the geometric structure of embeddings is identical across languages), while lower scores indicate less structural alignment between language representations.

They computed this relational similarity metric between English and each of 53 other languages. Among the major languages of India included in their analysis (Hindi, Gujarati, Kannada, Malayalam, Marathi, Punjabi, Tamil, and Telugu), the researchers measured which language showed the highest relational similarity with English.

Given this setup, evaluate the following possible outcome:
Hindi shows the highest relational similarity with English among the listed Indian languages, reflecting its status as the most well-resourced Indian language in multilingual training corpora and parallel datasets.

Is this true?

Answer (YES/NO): YES